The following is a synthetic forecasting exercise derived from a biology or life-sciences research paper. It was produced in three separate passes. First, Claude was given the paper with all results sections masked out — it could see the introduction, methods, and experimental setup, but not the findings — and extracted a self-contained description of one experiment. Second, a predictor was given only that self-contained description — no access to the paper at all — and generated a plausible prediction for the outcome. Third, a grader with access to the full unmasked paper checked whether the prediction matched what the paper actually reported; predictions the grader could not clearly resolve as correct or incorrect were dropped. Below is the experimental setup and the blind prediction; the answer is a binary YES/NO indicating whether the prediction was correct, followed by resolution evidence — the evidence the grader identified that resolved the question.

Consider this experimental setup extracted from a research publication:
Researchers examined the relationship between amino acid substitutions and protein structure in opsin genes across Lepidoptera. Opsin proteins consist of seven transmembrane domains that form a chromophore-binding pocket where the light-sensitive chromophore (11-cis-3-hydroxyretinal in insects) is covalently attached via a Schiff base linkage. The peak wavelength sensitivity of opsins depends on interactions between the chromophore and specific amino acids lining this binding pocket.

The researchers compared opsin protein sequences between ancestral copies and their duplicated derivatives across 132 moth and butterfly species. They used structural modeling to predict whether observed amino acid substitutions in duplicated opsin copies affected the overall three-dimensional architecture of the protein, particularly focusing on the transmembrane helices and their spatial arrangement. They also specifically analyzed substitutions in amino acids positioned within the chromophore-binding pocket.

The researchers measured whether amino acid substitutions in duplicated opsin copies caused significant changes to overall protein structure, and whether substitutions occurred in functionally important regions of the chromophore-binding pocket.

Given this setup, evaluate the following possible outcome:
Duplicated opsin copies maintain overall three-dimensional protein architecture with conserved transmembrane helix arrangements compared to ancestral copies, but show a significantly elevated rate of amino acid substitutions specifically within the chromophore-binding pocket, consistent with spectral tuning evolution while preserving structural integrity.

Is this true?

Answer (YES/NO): NO